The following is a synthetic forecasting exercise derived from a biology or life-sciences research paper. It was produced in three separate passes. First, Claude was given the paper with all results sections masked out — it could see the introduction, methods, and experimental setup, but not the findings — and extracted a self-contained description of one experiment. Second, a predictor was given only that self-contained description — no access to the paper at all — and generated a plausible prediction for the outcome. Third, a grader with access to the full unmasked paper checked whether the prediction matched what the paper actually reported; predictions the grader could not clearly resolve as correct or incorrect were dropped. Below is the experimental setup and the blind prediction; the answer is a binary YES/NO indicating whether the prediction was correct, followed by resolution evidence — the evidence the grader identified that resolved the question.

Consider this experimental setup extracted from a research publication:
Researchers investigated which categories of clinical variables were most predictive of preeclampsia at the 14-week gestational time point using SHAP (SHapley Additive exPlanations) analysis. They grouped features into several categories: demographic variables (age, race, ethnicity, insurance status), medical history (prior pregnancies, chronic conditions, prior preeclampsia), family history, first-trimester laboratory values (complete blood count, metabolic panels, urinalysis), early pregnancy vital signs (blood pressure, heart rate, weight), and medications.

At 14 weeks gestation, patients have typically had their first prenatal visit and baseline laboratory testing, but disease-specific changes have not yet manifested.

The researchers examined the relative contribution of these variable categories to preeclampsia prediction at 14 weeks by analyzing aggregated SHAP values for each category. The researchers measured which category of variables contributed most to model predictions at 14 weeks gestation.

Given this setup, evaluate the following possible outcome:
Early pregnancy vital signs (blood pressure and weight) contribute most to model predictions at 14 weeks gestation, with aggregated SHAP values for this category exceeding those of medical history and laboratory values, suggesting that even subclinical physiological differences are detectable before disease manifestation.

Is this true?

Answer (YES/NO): NO